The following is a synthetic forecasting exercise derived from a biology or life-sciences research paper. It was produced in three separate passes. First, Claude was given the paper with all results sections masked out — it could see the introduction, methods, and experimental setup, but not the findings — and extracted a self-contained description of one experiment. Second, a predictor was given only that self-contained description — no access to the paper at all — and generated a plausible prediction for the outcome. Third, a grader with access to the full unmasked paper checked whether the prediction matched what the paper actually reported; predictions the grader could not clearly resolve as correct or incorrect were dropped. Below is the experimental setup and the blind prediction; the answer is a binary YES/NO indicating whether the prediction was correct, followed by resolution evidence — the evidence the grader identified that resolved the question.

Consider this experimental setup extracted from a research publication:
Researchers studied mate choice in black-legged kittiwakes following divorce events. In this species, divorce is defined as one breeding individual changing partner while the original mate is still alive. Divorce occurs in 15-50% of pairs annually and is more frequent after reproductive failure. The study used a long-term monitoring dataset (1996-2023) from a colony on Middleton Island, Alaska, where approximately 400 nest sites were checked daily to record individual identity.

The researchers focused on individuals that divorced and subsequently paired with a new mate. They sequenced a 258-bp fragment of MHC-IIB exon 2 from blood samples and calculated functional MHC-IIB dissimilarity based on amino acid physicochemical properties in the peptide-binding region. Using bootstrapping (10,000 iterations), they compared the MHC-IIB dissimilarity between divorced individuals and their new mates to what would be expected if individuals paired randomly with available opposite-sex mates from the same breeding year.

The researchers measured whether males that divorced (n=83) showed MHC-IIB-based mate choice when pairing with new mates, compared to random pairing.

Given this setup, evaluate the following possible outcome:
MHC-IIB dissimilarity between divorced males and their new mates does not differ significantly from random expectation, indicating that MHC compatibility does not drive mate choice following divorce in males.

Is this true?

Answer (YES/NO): NO